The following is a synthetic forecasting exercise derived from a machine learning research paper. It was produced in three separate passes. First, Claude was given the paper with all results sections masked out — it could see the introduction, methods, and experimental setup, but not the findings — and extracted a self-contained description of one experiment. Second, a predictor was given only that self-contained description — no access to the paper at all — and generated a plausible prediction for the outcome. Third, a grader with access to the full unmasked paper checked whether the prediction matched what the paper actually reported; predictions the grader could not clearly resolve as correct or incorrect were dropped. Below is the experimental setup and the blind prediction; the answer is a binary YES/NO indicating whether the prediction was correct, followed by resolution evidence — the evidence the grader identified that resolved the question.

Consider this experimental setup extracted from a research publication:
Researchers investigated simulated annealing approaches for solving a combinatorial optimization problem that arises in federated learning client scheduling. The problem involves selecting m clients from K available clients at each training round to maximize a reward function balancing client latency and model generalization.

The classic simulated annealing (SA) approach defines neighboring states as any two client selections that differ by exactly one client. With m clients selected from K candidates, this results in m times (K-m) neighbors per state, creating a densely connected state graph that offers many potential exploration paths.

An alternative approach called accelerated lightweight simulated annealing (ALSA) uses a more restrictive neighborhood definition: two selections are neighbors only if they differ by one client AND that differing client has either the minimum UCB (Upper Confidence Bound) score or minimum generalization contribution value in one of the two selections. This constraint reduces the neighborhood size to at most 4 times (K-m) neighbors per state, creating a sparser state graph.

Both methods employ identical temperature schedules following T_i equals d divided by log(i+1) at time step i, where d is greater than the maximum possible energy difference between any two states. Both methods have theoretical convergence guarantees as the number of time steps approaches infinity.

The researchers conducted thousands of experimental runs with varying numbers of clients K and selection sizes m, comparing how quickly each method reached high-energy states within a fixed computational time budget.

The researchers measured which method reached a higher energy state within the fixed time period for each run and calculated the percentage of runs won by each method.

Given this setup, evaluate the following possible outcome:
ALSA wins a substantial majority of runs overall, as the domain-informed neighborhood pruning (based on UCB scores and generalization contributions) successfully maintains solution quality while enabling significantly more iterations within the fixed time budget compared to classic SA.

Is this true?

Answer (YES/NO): YES